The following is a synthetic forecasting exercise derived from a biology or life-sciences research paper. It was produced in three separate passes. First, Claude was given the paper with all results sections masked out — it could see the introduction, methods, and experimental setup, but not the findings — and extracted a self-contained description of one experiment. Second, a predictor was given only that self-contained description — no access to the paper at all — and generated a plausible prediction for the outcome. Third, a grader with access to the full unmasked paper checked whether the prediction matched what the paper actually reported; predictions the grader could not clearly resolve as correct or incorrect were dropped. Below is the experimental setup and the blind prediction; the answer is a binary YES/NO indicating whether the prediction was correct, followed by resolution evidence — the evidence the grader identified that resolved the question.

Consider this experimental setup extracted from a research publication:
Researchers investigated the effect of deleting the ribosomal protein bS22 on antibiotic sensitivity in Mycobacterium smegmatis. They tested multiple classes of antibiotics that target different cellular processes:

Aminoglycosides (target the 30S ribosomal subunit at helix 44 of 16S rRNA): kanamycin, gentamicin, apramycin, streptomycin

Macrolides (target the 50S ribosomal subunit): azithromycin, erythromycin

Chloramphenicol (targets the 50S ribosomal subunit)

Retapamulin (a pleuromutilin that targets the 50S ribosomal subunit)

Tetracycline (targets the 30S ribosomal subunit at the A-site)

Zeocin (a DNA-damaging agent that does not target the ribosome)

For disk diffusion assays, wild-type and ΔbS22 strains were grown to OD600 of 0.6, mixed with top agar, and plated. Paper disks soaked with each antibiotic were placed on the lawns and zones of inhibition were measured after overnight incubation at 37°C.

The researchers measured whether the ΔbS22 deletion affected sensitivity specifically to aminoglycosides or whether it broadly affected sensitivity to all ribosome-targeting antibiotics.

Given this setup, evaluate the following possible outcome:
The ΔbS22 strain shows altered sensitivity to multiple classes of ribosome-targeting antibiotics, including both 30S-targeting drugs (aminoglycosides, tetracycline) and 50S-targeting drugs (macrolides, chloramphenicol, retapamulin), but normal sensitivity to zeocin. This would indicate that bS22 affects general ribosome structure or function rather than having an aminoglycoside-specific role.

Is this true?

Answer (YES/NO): NO